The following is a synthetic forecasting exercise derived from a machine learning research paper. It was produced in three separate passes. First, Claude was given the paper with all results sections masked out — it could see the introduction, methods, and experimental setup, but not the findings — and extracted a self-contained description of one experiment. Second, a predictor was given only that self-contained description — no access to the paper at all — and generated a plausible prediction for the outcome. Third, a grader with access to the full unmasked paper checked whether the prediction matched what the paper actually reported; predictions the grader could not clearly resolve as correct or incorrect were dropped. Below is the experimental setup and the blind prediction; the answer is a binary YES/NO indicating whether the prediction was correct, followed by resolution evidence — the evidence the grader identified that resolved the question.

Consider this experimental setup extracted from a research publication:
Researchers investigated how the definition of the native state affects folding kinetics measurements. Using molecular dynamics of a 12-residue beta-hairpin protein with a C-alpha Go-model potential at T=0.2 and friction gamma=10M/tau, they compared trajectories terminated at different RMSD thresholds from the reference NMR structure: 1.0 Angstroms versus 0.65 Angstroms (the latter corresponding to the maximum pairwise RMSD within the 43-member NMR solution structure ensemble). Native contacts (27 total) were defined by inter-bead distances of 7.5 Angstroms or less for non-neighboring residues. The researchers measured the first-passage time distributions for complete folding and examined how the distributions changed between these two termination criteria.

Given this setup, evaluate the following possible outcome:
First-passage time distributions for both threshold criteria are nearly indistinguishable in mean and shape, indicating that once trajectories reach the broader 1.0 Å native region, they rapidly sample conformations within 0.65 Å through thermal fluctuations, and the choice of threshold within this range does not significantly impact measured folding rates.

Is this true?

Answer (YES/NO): NO